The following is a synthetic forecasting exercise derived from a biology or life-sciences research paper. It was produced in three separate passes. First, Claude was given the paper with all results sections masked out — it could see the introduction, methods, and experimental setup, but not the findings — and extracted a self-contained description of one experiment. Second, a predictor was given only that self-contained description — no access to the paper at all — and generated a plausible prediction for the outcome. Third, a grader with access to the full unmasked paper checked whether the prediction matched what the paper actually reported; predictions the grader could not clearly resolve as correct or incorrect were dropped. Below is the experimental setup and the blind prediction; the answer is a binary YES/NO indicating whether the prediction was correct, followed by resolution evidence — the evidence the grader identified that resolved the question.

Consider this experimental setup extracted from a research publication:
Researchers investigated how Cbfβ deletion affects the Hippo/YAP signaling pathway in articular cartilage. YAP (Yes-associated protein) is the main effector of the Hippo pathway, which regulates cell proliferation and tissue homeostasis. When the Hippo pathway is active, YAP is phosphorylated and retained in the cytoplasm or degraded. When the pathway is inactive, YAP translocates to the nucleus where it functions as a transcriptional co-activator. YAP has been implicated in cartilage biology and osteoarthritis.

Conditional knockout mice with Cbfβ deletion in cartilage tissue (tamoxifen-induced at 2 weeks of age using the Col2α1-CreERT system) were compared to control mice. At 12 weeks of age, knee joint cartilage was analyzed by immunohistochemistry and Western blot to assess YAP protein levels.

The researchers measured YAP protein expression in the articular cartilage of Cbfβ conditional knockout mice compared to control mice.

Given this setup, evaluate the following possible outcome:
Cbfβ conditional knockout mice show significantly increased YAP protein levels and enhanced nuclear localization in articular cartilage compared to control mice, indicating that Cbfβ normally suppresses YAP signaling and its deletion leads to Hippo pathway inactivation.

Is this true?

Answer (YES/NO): NO